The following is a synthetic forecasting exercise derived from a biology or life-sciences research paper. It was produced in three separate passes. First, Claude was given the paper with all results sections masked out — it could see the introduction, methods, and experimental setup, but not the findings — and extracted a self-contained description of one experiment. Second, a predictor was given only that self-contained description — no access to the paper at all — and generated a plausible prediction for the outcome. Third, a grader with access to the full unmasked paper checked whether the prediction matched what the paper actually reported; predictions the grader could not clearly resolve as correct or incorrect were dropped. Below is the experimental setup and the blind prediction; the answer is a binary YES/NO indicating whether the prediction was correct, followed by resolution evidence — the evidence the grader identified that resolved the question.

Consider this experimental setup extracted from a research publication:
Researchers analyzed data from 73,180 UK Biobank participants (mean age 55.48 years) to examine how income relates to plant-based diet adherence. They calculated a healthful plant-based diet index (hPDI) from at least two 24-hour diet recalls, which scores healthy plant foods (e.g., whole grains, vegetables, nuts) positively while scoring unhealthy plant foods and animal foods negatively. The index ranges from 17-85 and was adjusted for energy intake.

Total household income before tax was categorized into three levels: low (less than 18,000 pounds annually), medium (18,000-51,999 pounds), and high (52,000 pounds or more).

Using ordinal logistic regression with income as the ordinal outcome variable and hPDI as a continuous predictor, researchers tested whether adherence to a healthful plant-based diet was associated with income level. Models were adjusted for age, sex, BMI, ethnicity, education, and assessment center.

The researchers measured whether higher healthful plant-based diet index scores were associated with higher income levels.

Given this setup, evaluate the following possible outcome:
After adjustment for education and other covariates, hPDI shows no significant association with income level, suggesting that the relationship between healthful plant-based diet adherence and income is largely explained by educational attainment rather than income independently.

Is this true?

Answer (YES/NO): NO